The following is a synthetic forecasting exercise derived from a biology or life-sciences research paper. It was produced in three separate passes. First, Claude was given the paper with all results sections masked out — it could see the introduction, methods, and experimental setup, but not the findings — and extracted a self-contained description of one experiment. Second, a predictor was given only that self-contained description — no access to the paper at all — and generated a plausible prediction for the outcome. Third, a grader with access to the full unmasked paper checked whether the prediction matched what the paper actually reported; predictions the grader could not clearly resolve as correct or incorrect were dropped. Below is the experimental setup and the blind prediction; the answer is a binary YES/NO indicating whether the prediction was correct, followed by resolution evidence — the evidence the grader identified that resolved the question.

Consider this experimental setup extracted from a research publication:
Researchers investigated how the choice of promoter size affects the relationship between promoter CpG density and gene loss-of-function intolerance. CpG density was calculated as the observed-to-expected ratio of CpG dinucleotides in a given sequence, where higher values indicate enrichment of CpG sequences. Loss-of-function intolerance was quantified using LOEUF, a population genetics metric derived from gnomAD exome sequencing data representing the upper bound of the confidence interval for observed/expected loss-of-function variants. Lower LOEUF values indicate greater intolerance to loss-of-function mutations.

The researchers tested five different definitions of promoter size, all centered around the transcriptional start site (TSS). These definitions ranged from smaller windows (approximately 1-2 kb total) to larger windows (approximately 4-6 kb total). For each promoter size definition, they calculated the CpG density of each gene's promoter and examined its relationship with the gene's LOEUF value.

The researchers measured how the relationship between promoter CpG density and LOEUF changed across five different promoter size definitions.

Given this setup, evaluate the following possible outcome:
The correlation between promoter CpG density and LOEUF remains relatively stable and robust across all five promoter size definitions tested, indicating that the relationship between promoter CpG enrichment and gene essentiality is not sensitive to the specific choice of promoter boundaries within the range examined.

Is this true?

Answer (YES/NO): YES